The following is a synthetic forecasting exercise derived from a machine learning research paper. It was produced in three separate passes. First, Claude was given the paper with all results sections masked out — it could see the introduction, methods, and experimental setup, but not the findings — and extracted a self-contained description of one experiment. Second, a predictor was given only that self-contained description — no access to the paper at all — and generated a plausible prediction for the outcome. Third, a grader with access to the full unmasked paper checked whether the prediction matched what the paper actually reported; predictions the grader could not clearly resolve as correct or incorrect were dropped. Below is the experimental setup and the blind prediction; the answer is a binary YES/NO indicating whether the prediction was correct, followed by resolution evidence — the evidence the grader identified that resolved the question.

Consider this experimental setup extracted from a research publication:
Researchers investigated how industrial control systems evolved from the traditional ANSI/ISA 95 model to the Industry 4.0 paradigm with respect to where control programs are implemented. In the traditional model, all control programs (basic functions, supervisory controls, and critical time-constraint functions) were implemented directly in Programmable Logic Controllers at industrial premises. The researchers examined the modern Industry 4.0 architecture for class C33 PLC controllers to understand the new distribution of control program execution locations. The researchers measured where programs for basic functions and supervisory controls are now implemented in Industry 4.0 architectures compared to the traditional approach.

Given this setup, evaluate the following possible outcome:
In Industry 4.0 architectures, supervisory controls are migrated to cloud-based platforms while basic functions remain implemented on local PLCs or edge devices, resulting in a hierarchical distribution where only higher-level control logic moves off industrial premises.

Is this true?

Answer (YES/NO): NO